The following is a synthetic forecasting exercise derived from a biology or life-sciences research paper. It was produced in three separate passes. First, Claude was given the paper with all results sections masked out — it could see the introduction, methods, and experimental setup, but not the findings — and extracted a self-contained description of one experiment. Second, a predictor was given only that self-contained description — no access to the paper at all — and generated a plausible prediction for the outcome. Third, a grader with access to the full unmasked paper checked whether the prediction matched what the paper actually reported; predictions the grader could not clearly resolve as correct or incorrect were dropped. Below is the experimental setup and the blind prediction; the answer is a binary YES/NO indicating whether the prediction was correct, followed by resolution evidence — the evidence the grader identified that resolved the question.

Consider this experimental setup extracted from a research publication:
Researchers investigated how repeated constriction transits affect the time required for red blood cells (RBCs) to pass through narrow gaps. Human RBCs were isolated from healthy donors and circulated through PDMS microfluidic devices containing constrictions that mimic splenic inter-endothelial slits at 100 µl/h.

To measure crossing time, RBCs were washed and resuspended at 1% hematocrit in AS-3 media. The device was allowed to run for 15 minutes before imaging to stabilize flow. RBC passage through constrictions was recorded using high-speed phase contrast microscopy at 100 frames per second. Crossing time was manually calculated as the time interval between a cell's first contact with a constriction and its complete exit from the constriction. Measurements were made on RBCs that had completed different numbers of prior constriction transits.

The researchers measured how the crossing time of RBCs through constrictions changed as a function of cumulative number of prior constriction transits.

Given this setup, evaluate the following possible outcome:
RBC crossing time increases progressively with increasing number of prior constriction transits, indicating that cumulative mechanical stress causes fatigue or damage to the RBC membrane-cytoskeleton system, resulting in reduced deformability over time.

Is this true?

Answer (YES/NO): YES